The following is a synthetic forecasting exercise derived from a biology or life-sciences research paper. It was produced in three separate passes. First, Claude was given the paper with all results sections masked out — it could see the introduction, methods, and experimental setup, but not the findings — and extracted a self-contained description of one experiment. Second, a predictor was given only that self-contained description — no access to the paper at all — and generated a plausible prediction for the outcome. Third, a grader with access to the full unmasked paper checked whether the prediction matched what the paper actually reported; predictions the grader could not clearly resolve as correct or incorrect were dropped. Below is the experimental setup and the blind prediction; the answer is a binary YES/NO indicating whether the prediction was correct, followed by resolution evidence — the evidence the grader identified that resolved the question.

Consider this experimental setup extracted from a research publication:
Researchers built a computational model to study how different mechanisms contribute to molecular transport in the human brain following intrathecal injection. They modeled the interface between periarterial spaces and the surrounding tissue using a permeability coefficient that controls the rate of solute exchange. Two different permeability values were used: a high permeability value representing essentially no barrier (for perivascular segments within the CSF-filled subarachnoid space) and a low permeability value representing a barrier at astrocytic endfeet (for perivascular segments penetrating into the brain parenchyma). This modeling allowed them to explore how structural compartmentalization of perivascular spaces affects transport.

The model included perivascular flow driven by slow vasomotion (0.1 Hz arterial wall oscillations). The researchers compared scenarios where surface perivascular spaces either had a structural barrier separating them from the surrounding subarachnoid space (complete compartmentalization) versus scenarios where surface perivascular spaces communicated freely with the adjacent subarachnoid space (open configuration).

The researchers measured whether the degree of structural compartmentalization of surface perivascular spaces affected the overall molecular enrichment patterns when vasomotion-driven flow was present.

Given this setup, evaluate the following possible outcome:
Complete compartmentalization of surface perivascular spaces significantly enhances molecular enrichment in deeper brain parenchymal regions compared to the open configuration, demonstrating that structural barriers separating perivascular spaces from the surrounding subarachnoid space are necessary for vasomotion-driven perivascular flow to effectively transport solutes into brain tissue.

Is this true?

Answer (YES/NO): NO